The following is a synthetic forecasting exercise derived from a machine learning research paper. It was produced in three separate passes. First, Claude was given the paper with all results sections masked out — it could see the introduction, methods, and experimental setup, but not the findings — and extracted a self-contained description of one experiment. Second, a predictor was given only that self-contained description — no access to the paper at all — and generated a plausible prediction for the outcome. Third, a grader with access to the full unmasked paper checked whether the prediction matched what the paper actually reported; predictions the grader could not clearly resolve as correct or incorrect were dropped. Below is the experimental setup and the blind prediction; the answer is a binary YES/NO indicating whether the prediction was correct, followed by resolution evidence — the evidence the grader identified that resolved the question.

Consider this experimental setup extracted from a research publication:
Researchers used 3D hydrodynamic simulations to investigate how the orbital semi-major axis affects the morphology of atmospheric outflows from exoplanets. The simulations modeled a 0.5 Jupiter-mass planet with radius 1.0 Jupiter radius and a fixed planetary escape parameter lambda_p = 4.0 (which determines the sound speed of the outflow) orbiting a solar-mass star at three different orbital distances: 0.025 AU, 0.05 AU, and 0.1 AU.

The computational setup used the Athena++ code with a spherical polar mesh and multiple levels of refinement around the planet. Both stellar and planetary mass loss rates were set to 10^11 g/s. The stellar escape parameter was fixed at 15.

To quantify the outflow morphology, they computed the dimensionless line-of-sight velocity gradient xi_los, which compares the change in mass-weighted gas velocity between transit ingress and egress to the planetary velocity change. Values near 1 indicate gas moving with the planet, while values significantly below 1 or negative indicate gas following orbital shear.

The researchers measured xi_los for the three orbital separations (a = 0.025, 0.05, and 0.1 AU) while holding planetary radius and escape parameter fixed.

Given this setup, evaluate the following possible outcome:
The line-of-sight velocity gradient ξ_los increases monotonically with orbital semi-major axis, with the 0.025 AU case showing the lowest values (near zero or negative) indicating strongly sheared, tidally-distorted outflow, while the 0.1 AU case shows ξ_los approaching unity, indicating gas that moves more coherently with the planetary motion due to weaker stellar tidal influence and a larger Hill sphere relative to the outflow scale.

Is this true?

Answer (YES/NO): YES